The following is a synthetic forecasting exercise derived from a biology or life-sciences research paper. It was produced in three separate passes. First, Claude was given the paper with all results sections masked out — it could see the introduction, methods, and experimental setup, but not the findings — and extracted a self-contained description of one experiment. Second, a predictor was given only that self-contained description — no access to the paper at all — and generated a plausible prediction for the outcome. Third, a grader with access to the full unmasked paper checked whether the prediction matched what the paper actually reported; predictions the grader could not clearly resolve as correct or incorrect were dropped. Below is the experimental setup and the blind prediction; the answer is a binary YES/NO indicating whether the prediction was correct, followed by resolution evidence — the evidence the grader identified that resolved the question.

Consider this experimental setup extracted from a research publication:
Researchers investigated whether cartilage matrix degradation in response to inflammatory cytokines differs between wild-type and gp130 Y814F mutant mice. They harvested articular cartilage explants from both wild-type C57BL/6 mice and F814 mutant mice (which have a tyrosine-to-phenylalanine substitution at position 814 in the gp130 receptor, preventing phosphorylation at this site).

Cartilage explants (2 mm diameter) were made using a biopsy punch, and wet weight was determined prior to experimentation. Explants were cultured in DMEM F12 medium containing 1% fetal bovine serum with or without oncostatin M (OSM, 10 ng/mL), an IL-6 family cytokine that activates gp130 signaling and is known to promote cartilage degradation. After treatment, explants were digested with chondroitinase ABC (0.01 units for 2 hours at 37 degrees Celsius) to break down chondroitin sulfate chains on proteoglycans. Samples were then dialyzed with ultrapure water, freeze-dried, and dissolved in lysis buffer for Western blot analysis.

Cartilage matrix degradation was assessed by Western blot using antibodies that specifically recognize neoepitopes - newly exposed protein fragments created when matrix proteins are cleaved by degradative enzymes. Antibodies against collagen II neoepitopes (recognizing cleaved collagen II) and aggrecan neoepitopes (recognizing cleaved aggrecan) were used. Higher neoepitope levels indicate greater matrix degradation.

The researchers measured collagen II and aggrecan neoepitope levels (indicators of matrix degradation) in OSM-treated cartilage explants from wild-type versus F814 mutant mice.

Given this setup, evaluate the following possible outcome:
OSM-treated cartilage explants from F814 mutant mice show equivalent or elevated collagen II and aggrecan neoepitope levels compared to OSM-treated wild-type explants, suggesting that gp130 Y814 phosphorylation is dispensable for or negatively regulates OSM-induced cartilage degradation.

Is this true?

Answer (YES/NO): NO